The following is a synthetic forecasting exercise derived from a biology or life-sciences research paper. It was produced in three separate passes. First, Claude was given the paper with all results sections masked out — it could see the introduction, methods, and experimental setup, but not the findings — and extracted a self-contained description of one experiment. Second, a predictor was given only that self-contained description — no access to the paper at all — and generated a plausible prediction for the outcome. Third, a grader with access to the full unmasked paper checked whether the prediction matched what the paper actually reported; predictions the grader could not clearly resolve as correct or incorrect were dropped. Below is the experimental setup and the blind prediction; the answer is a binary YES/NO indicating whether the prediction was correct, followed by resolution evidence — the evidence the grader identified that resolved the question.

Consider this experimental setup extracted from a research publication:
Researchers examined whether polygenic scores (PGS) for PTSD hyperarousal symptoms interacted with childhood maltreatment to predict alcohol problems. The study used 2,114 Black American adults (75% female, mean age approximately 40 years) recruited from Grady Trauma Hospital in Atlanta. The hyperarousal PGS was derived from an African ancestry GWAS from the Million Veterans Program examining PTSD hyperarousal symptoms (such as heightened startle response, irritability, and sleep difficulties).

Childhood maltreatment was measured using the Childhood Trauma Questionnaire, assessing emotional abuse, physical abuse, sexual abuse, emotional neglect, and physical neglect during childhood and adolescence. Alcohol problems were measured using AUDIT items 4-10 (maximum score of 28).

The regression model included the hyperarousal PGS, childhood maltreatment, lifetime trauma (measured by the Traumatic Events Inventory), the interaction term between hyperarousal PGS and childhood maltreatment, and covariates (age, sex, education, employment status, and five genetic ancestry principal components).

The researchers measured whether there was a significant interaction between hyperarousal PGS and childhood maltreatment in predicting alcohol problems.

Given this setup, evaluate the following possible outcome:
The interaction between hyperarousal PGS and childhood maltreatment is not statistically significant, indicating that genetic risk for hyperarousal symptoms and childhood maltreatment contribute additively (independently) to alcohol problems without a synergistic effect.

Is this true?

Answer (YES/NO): YES